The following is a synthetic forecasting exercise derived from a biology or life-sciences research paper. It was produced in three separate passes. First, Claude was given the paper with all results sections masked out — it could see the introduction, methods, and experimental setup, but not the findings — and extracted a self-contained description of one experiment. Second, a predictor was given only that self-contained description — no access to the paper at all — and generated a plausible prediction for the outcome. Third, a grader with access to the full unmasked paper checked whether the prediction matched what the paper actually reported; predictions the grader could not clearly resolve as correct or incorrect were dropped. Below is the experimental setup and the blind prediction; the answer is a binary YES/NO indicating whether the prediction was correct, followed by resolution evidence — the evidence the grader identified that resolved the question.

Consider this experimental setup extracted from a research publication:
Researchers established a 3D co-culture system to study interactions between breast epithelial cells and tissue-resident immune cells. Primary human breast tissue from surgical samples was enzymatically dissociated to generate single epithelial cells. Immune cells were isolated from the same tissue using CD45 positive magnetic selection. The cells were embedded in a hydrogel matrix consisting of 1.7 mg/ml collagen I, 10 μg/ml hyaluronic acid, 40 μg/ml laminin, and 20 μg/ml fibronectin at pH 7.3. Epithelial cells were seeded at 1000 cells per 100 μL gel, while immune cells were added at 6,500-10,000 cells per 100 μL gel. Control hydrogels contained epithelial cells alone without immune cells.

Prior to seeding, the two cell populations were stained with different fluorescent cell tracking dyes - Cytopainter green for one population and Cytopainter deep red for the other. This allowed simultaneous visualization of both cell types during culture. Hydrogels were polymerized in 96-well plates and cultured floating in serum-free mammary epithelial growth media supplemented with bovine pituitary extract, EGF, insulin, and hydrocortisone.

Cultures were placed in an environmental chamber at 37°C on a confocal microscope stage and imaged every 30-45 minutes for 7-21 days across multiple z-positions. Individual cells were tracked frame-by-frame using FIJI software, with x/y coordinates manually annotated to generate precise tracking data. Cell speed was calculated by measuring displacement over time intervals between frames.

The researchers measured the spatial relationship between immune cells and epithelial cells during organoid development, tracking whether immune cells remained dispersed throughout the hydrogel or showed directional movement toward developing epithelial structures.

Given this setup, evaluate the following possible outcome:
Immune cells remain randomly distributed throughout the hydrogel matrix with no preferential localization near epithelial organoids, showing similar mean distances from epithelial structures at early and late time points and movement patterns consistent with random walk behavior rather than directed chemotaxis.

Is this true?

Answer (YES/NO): NO